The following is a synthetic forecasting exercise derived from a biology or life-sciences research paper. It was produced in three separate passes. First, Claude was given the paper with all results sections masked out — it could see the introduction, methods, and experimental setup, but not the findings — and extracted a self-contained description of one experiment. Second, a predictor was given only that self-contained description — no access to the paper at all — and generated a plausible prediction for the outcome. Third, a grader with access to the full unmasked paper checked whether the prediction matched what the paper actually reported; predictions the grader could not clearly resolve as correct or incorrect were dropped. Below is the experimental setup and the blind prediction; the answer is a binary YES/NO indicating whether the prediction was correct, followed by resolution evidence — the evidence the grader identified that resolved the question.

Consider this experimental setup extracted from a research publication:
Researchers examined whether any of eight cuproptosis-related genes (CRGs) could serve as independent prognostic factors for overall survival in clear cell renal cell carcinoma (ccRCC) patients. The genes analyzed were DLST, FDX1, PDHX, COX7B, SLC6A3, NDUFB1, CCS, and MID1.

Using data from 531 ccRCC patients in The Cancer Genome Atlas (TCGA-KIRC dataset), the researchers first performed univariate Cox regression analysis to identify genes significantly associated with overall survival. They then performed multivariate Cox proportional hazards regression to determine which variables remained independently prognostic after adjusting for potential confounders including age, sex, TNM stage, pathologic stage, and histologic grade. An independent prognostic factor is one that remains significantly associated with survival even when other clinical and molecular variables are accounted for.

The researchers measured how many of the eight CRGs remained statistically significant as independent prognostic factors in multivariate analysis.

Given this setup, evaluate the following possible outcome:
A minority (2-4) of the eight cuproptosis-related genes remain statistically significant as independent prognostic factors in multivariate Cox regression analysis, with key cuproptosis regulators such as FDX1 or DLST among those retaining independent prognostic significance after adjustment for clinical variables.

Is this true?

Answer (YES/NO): NO